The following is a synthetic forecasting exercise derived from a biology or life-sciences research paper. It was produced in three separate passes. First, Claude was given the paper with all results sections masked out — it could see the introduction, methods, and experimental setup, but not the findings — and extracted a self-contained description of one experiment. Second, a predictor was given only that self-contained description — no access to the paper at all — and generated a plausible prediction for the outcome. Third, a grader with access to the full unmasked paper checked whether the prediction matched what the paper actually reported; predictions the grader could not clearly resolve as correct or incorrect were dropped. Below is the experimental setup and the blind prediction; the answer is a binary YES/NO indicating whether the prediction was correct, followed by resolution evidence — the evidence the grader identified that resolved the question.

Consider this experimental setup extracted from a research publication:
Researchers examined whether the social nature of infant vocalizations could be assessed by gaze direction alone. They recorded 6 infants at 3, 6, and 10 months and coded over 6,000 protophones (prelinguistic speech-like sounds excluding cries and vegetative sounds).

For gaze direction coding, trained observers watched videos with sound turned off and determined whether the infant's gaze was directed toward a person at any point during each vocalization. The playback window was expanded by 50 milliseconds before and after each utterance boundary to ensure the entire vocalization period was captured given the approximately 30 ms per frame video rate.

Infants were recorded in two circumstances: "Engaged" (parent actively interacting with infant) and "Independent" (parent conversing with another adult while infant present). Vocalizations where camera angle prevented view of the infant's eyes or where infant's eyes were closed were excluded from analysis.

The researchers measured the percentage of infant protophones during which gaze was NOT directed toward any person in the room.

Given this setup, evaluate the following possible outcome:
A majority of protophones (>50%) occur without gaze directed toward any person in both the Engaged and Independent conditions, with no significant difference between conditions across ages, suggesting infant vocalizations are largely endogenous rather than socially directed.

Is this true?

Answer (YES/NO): NO